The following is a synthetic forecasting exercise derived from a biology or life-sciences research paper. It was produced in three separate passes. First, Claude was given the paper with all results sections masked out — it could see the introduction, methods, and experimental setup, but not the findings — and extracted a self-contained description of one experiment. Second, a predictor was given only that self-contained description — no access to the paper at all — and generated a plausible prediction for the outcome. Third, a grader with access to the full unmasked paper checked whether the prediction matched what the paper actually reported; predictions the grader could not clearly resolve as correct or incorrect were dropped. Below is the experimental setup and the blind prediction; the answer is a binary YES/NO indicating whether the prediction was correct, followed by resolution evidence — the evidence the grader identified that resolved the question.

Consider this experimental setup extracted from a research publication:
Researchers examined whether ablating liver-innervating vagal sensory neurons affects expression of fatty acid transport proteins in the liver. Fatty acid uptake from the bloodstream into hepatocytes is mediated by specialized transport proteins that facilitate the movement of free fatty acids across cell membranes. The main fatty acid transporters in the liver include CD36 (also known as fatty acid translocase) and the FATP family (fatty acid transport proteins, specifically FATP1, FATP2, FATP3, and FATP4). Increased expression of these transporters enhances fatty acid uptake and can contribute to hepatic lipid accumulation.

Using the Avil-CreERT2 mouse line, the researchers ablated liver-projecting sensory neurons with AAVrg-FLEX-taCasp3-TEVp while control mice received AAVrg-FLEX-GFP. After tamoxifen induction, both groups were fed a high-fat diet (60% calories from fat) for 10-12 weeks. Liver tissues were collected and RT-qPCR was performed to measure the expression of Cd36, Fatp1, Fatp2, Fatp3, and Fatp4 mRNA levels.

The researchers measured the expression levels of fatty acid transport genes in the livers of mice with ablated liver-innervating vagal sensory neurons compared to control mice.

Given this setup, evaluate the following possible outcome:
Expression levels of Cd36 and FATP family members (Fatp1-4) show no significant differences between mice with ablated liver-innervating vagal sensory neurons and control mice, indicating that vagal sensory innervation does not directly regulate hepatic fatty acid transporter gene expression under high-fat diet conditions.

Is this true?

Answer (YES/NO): NO